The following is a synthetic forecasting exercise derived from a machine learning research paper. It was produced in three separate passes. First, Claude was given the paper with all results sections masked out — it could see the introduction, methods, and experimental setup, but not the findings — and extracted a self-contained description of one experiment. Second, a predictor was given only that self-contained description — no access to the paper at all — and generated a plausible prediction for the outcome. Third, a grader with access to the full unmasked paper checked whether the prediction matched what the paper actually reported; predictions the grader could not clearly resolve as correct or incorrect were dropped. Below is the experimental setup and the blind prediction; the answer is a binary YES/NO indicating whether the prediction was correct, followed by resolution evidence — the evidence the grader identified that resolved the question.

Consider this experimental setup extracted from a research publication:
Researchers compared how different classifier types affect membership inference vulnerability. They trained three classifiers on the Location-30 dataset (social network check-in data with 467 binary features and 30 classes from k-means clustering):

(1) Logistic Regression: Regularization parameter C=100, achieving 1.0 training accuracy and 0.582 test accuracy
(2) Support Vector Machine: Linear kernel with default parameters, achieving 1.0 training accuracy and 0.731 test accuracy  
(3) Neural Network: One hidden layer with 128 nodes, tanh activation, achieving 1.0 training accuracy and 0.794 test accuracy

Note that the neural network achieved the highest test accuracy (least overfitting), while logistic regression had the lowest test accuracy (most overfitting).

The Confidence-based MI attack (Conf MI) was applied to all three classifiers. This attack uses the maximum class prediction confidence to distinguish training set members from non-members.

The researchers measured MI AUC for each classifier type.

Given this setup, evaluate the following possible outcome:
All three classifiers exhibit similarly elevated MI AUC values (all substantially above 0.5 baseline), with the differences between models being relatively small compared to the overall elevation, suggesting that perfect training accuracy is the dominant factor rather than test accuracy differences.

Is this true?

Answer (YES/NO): NO